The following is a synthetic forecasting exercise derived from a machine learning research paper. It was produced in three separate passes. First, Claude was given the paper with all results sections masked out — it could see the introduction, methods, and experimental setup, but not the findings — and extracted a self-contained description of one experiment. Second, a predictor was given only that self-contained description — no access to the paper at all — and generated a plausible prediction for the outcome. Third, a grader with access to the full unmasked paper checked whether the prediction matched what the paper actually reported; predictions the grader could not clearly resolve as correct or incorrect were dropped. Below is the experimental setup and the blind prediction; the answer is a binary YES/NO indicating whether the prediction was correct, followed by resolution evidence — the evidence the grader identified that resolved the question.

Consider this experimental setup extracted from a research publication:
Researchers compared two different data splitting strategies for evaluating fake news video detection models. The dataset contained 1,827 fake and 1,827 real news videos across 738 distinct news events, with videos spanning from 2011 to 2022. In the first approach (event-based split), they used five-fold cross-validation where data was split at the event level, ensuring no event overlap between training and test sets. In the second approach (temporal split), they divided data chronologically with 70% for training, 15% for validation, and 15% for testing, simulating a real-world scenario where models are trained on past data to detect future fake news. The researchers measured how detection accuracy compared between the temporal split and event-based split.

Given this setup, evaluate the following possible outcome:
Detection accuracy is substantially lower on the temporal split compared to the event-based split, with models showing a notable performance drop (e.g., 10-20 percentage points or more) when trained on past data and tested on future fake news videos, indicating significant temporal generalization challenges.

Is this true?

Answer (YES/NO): NO